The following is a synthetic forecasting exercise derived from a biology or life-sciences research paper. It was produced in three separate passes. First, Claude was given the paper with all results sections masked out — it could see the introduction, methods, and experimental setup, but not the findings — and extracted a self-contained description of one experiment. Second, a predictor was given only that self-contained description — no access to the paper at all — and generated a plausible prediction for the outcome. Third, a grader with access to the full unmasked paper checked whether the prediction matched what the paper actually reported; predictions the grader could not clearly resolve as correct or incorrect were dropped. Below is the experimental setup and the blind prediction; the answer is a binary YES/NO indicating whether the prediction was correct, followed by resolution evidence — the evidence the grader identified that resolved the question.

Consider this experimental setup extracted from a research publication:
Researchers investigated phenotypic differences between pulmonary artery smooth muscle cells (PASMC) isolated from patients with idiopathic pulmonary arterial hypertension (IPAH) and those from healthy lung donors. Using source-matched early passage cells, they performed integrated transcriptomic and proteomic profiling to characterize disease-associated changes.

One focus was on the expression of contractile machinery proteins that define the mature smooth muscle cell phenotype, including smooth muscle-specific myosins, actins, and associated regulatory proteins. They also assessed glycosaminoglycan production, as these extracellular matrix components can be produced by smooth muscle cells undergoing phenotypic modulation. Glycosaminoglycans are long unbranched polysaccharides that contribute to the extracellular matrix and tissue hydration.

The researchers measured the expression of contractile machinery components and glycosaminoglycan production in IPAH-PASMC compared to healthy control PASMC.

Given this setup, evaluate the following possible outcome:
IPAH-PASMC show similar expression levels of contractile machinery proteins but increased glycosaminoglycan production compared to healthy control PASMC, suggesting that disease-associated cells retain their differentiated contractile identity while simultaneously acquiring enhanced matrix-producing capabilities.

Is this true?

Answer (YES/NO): NO